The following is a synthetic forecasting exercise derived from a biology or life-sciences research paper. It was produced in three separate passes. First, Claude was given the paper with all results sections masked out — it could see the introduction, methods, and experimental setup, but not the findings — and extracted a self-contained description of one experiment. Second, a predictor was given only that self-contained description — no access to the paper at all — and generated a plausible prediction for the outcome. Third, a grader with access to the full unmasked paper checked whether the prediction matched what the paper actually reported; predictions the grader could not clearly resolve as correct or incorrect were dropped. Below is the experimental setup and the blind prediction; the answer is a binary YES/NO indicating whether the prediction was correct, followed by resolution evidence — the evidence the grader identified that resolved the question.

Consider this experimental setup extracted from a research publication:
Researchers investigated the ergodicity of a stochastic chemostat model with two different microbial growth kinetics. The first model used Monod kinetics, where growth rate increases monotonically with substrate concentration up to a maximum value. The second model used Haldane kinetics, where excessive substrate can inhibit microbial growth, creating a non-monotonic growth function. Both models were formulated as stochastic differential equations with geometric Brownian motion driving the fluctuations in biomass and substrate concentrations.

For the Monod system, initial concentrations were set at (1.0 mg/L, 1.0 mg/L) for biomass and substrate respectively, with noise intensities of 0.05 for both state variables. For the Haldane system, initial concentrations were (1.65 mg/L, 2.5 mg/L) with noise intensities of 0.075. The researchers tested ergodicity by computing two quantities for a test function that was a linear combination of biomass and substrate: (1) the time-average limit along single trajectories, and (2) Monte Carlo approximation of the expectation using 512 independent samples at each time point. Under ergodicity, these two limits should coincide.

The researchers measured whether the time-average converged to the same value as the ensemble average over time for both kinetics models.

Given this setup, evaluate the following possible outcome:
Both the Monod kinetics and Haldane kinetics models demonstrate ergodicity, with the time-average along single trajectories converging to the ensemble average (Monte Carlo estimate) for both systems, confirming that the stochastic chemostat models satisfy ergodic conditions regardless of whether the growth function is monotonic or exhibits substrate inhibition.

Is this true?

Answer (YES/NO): NO